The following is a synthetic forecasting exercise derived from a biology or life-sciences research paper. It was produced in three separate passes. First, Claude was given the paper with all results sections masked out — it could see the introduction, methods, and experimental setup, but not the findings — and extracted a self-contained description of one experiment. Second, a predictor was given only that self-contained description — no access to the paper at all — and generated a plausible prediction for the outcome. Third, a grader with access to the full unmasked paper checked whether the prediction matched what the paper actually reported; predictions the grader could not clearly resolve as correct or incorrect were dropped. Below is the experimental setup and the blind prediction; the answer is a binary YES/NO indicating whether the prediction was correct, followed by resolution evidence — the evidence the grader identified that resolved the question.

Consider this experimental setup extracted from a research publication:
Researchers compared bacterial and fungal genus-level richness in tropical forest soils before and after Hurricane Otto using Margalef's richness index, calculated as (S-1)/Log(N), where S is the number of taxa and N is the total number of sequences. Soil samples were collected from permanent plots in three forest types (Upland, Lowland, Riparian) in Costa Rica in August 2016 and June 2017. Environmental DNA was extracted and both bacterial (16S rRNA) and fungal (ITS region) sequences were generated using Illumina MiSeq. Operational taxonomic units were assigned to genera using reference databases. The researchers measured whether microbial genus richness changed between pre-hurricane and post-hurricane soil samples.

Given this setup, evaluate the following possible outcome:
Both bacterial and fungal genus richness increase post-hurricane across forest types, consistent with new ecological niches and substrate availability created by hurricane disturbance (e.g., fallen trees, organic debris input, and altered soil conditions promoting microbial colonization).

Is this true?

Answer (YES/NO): NO